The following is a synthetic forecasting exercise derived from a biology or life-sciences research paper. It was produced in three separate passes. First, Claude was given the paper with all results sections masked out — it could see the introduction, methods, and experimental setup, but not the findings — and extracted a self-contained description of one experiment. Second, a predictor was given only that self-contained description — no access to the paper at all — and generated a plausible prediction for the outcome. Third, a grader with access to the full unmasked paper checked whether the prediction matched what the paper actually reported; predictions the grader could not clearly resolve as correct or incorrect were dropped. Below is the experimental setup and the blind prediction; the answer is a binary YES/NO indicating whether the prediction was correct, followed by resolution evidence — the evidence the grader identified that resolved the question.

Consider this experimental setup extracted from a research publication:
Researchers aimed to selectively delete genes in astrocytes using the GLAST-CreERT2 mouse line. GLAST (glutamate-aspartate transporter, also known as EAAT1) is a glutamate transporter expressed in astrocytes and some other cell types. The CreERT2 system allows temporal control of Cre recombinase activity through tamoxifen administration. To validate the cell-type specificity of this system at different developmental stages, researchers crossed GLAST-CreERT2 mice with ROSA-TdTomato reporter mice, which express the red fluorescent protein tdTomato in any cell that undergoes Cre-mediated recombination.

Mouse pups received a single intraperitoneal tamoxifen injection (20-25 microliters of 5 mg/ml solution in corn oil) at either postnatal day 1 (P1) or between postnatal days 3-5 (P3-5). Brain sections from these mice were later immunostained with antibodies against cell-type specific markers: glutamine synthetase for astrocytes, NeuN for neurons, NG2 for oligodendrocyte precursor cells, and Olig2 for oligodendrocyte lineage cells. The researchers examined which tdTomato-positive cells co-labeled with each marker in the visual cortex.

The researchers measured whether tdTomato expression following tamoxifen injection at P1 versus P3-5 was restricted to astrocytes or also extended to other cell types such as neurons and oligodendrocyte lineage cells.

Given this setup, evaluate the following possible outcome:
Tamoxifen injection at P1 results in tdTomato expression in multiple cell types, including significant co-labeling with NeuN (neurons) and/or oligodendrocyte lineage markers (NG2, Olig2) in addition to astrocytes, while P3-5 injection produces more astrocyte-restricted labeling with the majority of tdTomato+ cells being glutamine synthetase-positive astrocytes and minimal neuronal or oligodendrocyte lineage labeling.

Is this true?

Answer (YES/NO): NO